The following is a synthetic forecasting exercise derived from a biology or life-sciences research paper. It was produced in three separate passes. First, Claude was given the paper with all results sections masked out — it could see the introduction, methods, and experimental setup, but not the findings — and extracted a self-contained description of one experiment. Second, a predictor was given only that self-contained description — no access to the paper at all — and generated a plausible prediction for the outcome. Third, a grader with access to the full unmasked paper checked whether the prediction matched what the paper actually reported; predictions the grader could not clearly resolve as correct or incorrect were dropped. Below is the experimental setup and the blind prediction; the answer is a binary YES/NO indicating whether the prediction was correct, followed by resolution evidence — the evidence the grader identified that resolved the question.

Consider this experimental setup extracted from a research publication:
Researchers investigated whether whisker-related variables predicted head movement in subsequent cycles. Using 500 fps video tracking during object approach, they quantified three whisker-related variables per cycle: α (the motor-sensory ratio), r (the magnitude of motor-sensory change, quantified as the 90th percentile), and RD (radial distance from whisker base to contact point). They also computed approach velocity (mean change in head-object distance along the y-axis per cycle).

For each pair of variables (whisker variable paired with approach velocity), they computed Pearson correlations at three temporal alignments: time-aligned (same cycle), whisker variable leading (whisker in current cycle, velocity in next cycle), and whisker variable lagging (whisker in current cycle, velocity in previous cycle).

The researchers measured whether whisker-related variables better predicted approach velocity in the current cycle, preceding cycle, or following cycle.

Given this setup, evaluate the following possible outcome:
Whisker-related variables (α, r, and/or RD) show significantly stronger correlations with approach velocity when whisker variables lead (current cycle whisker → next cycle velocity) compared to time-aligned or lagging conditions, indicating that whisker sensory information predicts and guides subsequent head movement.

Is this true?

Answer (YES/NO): YES